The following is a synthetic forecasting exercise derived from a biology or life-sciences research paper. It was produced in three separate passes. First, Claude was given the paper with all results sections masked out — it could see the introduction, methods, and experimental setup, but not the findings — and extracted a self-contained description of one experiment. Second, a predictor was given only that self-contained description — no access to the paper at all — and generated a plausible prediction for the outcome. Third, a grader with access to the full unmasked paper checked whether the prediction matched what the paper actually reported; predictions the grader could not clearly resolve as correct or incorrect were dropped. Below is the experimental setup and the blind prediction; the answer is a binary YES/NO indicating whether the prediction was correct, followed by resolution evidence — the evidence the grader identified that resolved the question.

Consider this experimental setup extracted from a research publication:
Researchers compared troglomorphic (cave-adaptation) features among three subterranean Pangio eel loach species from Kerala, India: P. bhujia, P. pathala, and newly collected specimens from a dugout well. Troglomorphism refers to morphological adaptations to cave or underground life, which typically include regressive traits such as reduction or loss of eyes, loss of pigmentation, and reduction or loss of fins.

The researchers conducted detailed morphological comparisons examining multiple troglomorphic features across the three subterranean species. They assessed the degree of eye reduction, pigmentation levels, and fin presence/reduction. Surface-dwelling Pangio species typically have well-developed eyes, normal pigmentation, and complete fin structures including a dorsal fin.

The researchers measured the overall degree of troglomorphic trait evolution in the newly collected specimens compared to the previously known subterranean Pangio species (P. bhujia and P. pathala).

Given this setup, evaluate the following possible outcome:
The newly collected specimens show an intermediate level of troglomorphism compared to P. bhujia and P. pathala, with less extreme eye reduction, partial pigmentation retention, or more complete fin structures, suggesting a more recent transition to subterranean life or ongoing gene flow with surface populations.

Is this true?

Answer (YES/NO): NO